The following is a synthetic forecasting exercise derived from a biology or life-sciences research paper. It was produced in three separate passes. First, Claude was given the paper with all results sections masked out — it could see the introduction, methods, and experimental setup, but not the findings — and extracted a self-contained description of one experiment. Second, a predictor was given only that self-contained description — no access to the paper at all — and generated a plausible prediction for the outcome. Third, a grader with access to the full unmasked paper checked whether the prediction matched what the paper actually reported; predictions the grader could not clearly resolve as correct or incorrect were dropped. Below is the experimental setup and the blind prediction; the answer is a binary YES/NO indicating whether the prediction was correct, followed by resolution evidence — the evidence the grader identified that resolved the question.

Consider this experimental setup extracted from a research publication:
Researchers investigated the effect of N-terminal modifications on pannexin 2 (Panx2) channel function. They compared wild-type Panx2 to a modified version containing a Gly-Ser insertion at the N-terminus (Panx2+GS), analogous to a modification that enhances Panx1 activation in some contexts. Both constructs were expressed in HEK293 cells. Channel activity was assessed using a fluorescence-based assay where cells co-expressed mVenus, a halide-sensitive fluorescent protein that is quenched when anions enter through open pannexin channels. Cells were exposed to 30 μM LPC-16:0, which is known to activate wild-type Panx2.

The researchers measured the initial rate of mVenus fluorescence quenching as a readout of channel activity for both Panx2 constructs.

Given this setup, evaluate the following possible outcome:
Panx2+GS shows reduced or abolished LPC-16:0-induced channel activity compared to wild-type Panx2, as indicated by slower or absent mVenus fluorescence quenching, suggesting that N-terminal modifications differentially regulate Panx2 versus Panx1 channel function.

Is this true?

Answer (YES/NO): YES